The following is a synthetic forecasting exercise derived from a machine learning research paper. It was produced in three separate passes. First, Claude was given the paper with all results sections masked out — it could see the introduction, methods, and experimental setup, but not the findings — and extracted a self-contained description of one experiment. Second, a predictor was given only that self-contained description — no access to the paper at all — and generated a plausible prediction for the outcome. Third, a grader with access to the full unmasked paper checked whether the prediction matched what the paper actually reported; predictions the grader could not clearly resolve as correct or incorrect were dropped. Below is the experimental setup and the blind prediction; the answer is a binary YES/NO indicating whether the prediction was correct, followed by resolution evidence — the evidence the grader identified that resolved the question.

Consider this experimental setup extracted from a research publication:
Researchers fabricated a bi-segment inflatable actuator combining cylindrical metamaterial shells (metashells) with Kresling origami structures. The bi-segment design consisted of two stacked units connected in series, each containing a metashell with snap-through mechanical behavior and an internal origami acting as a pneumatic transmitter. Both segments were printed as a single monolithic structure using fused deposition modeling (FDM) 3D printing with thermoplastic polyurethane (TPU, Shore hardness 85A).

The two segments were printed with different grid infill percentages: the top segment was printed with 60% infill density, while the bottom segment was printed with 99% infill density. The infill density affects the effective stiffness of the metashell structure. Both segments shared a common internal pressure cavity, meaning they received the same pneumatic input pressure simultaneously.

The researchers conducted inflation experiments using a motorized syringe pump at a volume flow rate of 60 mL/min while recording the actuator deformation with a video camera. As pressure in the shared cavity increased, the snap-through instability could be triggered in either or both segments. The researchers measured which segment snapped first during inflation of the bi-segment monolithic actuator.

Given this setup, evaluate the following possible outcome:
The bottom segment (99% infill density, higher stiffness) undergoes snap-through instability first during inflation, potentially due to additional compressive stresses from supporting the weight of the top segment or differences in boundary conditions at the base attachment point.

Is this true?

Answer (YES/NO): NO